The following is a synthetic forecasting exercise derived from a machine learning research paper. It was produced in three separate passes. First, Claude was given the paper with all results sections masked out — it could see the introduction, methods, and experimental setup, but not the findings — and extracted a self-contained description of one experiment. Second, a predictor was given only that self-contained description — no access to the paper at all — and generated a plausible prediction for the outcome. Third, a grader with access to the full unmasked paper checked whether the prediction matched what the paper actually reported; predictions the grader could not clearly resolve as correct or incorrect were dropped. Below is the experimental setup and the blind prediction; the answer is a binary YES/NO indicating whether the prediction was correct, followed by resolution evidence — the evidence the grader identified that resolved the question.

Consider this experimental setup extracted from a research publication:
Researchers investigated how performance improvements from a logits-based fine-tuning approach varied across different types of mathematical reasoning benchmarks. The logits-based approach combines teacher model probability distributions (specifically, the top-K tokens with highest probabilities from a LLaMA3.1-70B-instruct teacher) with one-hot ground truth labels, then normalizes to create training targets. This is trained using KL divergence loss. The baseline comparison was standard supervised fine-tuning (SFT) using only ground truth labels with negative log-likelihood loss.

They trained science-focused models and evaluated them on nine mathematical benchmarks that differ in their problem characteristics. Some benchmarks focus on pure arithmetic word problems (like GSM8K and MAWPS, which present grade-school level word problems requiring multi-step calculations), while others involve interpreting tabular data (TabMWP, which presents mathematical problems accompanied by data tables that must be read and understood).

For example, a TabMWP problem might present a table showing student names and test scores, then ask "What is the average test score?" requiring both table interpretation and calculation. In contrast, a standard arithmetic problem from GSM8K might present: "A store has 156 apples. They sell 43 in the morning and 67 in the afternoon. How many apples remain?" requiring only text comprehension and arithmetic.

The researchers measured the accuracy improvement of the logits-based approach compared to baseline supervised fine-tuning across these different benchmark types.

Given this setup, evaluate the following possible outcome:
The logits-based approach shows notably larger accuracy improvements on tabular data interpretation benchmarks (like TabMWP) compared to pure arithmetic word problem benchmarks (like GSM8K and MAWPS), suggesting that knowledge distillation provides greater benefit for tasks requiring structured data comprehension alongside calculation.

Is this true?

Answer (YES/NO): NO